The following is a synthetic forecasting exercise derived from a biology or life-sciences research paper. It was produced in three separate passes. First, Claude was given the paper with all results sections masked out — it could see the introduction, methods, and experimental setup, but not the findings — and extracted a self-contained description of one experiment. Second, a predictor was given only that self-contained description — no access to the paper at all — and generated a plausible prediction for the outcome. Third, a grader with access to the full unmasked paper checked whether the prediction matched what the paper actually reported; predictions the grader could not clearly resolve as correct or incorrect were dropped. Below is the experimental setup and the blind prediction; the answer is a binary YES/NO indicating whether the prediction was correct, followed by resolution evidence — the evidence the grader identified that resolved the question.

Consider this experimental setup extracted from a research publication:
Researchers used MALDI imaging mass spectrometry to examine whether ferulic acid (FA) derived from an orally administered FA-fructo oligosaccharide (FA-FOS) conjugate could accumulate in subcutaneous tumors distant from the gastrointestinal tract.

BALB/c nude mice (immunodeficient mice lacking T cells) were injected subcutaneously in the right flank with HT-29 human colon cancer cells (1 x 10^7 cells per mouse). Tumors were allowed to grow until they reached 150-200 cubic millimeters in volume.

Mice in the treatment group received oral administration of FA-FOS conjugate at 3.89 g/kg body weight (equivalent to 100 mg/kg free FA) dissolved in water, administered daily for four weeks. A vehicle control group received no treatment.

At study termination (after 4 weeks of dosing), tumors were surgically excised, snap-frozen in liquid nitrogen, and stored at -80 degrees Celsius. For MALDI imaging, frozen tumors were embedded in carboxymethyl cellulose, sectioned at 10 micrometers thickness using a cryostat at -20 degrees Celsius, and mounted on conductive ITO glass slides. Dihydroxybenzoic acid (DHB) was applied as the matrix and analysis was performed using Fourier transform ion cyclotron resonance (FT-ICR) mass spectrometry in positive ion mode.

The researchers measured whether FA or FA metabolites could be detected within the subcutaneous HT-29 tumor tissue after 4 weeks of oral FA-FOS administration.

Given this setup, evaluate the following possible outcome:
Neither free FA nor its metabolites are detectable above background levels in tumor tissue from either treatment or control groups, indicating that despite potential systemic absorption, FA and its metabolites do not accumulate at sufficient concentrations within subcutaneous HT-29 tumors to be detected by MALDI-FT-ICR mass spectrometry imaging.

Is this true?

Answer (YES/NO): NO